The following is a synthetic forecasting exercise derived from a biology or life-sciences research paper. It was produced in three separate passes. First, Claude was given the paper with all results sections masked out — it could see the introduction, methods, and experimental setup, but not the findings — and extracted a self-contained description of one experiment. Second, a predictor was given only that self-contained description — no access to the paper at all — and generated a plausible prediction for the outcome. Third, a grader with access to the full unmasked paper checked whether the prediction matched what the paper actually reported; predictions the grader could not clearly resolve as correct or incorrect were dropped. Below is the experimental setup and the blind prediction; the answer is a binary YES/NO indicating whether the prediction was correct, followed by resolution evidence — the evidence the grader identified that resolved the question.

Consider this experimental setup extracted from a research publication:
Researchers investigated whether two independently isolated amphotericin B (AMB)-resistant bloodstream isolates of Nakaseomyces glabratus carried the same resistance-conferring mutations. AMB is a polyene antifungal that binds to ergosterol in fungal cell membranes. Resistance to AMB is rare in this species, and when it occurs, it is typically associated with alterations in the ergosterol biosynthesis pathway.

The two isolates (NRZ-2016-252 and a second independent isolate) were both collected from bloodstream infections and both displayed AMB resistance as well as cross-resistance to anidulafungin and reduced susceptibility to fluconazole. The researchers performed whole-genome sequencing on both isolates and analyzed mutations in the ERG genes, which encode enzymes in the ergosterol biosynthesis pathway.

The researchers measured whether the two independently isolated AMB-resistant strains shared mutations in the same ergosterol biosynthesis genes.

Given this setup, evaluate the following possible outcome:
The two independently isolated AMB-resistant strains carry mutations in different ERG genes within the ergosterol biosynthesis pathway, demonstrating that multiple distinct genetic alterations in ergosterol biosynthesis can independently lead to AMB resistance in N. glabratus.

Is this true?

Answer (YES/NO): NO